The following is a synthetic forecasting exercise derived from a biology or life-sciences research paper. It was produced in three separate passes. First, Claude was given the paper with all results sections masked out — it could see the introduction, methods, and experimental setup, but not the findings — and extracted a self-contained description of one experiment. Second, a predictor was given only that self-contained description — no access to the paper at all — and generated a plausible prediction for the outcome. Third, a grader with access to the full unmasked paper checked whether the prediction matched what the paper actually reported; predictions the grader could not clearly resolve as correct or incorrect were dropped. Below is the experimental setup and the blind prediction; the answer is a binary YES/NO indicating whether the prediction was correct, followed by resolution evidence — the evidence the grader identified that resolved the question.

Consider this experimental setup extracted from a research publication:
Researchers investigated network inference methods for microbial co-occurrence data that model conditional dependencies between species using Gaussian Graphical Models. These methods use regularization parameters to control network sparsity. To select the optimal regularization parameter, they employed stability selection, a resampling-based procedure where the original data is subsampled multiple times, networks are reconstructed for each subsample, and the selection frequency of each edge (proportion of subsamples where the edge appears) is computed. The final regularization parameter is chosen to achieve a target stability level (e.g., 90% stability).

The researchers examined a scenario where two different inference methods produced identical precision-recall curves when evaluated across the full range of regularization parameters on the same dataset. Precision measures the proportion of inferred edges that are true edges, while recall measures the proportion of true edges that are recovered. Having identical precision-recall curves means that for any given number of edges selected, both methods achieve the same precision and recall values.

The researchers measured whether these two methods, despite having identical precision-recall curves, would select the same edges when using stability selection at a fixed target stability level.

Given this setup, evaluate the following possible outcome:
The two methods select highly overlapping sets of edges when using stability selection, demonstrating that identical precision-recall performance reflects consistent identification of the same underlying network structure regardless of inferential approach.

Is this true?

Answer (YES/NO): NO